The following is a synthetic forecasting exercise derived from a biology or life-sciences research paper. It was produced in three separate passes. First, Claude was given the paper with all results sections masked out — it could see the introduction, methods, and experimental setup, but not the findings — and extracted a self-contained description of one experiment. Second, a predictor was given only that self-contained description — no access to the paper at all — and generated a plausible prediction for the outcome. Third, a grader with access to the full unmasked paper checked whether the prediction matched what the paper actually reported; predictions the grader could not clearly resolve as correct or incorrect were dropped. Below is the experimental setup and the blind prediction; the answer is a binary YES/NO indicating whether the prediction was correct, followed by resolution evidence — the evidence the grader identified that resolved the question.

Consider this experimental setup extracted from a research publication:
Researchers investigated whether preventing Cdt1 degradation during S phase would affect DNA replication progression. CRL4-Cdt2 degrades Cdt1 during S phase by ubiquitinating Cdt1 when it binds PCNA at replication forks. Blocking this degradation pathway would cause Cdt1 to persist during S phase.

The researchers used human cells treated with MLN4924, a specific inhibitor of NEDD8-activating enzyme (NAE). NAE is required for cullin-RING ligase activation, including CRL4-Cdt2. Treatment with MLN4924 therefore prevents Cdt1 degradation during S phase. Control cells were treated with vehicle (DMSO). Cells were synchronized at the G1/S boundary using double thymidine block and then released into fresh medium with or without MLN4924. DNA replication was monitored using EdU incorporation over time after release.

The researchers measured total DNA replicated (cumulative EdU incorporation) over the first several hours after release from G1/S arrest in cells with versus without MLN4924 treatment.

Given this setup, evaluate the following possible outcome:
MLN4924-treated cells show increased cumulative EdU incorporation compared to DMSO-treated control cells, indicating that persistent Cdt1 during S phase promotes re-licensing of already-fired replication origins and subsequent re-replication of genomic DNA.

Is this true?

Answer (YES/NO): NO